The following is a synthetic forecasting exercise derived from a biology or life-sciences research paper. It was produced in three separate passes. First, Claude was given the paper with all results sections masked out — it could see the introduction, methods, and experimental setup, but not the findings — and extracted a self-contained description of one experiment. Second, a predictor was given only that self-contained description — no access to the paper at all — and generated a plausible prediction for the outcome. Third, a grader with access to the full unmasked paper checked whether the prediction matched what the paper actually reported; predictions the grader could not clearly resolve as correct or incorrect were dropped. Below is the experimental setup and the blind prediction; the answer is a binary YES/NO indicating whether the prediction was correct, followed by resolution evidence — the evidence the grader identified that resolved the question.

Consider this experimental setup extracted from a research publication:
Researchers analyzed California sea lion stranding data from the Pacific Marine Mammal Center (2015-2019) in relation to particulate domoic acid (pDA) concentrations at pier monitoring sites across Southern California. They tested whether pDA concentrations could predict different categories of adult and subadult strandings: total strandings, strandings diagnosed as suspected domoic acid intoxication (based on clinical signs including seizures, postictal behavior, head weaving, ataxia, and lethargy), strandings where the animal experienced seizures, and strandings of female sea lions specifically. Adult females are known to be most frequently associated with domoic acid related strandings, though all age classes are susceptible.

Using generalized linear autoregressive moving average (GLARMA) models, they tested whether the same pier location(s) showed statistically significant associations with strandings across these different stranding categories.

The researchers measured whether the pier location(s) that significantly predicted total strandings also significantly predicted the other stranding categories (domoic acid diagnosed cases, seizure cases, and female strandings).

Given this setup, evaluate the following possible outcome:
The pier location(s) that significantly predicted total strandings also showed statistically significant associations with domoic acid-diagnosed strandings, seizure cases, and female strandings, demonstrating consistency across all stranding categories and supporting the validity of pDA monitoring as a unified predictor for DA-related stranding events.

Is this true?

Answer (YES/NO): YES